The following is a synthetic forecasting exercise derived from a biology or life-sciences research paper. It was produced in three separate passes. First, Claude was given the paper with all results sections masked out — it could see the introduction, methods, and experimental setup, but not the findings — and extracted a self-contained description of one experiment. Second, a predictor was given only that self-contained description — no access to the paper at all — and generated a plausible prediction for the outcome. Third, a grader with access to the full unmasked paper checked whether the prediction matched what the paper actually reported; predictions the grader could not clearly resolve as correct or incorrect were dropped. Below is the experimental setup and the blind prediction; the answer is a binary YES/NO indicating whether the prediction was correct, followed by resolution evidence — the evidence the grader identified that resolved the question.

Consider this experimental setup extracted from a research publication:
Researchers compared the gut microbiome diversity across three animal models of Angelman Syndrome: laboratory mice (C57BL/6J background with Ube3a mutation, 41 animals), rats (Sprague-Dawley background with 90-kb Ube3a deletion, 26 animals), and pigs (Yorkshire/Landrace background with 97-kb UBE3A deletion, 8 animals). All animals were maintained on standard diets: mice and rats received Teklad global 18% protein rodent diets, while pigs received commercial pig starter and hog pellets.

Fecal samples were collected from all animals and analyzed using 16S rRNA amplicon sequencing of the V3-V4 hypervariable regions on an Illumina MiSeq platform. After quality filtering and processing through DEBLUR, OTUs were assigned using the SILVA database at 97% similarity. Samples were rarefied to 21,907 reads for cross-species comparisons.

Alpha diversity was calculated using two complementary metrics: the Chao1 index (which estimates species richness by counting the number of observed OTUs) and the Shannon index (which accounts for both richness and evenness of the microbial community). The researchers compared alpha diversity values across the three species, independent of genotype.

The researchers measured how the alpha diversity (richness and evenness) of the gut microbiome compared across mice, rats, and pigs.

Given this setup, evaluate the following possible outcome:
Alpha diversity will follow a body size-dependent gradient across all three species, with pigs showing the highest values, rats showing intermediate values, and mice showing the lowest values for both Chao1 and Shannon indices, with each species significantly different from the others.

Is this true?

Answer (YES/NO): NO